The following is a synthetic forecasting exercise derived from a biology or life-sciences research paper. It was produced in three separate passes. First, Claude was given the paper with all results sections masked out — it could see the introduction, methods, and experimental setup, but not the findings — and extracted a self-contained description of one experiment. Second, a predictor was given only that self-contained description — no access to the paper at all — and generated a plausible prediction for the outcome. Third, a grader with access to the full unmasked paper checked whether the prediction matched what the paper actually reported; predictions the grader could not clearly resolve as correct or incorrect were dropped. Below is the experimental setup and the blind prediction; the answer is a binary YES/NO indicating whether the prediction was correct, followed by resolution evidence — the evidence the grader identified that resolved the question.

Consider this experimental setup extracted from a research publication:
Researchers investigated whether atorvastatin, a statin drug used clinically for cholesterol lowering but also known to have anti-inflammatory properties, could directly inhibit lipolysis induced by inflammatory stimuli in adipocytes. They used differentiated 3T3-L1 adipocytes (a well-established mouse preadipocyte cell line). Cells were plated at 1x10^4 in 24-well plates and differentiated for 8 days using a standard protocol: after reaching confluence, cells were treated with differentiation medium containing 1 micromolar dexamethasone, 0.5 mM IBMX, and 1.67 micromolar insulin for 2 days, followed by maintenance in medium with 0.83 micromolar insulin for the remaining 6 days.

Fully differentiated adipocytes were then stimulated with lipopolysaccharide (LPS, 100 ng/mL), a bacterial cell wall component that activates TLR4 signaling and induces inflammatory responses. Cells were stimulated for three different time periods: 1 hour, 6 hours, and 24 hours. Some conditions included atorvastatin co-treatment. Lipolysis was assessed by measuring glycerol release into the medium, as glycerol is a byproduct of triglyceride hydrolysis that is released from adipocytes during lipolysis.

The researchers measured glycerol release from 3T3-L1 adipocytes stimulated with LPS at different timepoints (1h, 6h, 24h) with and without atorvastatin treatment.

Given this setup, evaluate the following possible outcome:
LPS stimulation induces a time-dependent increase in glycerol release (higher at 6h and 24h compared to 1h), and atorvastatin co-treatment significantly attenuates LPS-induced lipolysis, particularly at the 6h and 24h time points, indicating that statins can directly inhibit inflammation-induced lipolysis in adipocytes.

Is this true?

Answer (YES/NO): YES